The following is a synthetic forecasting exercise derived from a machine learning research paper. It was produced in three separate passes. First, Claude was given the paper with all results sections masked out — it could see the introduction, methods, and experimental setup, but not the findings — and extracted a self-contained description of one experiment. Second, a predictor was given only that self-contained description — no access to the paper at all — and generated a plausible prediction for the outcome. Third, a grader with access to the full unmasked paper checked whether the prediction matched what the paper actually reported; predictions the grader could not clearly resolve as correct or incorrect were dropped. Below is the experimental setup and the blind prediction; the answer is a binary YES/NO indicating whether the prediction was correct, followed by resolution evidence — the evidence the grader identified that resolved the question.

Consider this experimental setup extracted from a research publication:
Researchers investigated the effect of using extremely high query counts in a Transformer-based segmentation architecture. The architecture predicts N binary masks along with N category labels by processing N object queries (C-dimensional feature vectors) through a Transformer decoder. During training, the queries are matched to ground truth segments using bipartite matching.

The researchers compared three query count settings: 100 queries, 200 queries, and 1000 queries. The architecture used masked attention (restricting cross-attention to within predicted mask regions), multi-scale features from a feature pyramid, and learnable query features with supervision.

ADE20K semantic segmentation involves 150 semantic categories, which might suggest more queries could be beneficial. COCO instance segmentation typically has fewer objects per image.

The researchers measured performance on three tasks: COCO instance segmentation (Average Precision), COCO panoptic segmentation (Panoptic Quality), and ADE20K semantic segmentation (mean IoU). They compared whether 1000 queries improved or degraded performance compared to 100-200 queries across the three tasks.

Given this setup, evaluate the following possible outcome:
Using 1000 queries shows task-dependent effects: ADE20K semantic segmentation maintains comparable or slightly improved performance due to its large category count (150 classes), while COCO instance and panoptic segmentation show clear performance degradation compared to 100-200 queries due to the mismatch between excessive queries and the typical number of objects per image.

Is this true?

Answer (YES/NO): NO